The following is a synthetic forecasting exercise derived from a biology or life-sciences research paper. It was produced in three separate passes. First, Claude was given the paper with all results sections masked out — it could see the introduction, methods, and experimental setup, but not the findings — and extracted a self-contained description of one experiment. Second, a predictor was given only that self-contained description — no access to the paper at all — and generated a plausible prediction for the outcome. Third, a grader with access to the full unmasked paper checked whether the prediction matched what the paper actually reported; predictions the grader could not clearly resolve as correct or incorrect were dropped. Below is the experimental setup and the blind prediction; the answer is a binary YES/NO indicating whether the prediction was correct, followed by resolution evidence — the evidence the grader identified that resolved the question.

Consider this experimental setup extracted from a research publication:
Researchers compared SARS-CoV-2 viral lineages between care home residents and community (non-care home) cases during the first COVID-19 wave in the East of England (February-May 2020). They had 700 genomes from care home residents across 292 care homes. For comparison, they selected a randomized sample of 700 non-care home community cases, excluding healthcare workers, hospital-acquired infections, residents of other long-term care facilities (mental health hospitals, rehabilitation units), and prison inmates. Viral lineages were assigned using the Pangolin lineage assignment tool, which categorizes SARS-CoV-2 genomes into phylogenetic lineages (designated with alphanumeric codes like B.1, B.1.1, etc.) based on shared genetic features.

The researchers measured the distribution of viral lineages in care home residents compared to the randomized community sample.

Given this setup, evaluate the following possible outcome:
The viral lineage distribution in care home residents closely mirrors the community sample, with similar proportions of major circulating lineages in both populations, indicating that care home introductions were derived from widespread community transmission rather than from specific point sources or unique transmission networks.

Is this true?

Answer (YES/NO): YES